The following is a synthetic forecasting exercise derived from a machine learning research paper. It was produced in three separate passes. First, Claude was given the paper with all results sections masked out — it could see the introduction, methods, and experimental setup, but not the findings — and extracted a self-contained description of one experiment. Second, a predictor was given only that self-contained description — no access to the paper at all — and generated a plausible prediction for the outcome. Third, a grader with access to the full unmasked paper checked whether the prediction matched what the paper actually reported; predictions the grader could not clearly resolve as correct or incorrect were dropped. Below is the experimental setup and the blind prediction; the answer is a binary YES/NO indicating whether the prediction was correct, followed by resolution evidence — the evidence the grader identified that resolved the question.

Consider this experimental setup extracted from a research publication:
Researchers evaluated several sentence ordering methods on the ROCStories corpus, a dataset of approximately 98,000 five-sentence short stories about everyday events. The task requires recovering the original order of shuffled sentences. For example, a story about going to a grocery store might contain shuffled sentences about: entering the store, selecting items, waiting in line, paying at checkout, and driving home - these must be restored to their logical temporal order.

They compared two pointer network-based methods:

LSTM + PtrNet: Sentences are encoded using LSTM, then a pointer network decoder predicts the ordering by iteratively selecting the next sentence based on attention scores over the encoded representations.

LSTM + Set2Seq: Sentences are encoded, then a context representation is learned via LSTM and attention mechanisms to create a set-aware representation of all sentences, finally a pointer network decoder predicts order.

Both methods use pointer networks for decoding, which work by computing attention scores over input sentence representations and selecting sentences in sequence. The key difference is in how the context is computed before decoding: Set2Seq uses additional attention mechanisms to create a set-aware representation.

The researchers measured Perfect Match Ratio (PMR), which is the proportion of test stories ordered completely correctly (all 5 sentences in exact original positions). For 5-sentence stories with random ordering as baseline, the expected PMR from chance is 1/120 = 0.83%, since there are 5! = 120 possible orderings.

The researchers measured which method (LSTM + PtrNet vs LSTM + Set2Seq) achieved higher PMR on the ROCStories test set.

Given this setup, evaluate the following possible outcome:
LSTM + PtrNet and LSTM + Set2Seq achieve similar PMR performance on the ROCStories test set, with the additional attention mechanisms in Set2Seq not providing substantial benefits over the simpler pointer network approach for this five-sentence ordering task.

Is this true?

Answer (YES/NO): YES